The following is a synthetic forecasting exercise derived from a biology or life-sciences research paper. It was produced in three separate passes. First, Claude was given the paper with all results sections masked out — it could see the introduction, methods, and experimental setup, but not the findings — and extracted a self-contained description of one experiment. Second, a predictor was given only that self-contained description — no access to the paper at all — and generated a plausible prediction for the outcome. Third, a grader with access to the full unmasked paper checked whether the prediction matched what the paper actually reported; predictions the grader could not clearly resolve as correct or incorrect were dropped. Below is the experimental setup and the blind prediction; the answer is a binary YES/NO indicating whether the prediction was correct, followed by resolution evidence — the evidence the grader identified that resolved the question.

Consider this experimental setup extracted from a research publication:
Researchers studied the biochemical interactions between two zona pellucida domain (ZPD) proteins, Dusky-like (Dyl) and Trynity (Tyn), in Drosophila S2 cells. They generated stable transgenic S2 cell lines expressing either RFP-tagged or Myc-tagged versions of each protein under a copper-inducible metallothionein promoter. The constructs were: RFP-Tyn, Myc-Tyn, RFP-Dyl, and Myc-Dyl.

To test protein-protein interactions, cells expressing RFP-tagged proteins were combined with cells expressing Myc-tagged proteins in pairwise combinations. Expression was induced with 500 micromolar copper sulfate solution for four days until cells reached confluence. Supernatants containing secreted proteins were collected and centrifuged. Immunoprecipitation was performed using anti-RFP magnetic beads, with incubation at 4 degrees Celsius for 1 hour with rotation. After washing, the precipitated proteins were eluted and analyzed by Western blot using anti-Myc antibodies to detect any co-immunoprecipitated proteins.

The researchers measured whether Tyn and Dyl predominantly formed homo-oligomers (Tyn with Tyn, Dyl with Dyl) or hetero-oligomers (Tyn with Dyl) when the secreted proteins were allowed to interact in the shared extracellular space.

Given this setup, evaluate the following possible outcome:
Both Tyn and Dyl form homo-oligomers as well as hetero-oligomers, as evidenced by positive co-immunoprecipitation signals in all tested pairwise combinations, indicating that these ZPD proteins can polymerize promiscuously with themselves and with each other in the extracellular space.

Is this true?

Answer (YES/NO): NO